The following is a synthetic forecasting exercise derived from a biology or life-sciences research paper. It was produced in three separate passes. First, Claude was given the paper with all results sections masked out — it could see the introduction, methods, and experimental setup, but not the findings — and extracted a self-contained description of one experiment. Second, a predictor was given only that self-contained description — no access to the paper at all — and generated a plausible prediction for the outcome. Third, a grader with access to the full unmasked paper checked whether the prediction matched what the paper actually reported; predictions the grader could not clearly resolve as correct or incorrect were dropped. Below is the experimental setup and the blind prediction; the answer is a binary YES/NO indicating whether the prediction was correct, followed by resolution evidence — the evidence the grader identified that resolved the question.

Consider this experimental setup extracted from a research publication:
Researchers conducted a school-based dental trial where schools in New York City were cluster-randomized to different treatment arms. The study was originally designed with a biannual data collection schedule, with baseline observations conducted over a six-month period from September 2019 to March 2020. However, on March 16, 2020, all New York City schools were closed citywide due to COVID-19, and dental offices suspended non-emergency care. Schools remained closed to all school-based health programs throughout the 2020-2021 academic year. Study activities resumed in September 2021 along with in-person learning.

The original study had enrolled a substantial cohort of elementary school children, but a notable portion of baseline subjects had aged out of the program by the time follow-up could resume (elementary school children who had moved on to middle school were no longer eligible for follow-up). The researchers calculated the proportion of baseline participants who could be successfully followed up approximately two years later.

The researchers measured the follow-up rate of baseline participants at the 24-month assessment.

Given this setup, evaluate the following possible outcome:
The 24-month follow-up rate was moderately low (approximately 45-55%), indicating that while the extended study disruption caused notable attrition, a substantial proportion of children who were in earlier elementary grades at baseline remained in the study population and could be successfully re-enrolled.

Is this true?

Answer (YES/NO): NO